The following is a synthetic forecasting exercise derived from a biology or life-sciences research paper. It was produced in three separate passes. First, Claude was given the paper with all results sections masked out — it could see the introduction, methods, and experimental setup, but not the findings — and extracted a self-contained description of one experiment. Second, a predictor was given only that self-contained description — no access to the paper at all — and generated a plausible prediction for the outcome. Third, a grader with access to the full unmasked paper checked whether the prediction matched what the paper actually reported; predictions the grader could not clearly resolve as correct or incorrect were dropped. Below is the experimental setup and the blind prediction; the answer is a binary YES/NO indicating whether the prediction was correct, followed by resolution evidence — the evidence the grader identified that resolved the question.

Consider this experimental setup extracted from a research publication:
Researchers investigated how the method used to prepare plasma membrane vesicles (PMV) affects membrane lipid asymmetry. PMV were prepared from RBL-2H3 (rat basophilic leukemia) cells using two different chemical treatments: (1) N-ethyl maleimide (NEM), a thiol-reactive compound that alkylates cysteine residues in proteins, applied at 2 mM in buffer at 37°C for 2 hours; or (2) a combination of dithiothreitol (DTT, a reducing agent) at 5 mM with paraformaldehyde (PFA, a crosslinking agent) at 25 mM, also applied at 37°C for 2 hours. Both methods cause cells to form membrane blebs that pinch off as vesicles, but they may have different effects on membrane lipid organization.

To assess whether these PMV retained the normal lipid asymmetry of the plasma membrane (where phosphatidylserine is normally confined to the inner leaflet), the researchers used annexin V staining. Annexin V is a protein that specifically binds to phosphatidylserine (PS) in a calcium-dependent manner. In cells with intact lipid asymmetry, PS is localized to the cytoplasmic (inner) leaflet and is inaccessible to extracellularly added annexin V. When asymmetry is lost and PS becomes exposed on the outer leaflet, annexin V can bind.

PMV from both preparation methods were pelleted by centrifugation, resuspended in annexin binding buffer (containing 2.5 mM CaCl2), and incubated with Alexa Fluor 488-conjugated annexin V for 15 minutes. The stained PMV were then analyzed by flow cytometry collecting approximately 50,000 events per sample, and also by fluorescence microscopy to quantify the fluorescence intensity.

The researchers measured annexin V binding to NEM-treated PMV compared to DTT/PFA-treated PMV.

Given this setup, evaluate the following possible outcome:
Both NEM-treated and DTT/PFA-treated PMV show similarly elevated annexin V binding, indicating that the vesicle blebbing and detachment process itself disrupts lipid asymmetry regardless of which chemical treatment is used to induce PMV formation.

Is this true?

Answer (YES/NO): NO